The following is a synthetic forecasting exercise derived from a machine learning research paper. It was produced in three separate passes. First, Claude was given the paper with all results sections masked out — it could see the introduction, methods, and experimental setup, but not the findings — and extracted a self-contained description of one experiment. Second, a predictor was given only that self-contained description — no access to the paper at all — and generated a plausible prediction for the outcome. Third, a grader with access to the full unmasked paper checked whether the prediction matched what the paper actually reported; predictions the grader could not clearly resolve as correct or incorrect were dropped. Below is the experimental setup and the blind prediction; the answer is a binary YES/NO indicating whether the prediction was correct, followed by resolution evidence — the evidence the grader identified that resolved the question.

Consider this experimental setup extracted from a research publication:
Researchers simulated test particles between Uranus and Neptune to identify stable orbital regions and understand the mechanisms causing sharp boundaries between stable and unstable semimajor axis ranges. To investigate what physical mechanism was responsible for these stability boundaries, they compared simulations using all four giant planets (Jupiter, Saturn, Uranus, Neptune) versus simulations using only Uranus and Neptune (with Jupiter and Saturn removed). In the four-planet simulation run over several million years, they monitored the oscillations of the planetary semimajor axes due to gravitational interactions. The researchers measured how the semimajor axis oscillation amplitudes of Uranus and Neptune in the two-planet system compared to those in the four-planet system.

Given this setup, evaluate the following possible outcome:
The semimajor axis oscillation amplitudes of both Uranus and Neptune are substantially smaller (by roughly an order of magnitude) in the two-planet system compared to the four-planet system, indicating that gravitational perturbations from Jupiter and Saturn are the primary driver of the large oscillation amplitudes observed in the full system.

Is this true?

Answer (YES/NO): YES